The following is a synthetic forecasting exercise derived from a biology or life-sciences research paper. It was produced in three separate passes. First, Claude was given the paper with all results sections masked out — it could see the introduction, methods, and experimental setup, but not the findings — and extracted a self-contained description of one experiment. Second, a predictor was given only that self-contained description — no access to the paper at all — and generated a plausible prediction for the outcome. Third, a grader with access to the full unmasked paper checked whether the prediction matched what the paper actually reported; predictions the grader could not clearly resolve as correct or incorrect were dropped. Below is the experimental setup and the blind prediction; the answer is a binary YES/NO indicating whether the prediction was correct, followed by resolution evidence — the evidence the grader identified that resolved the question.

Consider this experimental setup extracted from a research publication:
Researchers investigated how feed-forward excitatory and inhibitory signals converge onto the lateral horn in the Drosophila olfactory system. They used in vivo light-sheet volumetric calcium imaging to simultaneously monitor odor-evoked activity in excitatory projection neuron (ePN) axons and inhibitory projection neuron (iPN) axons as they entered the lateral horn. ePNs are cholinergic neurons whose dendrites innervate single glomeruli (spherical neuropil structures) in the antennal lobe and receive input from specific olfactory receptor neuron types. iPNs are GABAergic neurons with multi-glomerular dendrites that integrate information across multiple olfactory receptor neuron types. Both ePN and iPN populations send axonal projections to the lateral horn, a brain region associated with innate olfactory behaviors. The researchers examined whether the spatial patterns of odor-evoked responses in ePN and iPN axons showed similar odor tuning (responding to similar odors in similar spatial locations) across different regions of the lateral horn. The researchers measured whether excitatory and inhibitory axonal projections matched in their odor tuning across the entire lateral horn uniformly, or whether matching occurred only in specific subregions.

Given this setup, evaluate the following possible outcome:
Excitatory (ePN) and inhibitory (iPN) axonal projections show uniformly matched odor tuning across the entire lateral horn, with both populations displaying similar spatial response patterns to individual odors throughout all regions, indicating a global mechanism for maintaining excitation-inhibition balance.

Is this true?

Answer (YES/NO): NO